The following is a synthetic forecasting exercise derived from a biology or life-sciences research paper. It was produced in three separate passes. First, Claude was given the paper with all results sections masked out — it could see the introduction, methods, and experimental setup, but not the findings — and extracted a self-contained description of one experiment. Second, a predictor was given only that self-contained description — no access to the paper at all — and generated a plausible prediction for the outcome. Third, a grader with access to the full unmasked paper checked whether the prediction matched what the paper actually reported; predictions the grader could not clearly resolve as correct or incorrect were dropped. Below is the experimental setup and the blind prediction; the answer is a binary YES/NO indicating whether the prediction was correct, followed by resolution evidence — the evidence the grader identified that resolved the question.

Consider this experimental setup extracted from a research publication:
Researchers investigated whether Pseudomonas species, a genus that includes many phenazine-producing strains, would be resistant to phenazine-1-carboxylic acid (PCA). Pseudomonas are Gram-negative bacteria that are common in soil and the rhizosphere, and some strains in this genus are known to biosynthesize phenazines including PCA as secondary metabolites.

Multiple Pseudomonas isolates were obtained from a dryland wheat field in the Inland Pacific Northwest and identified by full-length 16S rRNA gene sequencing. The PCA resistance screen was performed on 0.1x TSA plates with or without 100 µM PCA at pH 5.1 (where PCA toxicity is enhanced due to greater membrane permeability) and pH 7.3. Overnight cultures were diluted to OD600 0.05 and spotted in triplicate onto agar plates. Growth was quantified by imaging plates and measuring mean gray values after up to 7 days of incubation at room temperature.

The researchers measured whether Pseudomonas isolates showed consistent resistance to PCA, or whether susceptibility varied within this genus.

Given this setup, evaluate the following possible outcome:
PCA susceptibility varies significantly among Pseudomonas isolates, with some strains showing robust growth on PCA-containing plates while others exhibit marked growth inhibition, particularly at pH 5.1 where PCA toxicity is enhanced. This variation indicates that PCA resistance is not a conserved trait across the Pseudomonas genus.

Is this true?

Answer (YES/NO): NO